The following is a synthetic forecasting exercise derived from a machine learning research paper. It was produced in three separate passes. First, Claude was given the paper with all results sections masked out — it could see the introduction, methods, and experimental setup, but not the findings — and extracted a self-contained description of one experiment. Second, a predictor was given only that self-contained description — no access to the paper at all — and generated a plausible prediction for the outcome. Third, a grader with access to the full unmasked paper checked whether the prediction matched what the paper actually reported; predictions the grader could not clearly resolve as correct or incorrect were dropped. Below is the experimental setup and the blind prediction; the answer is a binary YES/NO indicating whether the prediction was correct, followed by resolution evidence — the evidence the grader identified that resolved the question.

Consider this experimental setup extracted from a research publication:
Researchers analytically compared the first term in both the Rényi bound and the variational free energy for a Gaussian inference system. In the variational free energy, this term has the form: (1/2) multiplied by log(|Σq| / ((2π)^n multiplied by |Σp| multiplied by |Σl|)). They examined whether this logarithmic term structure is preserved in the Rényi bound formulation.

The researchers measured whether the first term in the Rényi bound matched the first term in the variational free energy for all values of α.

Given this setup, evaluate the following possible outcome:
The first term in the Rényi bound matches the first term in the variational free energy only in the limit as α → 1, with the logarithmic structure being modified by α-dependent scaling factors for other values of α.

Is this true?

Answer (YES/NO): NO